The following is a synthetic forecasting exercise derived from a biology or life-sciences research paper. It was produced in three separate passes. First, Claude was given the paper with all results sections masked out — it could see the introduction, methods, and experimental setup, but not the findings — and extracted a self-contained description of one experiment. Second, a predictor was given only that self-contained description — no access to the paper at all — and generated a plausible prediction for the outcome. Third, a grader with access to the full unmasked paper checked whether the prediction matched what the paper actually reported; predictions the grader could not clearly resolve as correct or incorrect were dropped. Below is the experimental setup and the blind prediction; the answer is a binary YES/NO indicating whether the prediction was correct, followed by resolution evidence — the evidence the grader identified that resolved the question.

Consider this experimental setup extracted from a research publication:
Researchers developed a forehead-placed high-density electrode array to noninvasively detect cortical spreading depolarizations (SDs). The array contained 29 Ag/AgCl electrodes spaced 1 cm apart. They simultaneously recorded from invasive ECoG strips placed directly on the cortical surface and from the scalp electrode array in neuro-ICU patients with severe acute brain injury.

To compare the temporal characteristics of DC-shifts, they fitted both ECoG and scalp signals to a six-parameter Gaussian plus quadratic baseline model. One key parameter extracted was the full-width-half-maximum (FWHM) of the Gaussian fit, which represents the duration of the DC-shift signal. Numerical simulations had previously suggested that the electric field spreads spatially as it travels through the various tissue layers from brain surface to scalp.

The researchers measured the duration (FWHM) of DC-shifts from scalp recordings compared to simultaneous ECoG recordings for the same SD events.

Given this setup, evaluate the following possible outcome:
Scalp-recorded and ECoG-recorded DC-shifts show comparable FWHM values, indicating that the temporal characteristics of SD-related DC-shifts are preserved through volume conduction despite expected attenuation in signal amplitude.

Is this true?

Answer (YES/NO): NO